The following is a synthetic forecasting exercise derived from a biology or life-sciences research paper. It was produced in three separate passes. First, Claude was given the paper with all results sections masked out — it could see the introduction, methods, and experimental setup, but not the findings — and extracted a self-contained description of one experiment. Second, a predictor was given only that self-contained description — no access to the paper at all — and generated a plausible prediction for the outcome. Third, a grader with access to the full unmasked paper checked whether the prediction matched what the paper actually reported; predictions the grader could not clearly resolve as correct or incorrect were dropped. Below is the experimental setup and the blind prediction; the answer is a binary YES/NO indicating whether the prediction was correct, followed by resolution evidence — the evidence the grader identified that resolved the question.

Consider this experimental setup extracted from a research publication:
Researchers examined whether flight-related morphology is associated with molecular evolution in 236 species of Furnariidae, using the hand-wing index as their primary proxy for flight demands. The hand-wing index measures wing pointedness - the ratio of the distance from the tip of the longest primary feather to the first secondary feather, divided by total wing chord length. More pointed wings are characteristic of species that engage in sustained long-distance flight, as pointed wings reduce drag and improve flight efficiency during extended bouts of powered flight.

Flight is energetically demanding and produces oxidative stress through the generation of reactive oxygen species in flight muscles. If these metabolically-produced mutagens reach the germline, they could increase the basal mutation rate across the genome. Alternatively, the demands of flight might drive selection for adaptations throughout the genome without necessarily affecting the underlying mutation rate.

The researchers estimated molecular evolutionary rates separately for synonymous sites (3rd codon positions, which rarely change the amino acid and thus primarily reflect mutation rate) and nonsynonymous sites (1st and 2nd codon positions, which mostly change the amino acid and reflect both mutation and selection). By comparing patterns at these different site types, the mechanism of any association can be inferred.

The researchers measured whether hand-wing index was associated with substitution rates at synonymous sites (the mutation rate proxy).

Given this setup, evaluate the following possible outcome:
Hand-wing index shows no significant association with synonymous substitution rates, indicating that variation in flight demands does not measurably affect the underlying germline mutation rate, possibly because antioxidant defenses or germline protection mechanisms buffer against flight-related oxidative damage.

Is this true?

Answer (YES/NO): YES